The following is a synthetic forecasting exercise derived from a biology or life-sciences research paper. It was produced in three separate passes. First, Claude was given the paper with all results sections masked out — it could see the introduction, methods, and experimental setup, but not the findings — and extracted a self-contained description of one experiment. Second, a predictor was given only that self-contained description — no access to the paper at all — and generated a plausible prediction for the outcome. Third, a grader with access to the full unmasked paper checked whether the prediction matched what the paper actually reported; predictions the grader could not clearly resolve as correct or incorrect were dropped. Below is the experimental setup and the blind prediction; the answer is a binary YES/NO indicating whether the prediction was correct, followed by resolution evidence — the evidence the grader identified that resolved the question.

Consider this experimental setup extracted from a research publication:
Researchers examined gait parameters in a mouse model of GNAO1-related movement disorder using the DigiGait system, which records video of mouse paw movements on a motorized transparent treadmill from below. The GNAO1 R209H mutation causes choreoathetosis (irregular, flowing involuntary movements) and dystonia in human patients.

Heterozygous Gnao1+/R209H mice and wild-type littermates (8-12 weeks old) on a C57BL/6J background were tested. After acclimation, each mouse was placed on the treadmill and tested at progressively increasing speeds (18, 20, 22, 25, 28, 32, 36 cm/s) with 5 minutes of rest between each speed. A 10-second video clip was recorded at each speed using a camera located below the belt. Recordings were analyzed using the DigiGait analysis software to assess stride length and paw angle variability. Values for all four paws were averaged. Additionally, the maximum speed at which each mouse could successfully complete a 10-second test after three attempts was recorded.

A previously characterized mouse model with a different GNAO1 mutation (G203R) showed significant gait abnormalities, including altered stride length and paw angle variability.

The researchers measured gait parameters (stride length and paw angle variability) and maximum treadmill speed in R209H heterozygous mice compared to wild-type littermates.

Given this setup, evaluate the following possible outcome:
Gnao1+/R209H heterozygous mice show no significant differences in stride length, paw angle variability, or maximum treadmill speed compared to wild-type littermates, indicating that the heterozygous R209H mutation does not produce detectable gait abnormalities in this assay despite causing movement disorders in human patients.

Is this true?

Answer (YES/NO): NO